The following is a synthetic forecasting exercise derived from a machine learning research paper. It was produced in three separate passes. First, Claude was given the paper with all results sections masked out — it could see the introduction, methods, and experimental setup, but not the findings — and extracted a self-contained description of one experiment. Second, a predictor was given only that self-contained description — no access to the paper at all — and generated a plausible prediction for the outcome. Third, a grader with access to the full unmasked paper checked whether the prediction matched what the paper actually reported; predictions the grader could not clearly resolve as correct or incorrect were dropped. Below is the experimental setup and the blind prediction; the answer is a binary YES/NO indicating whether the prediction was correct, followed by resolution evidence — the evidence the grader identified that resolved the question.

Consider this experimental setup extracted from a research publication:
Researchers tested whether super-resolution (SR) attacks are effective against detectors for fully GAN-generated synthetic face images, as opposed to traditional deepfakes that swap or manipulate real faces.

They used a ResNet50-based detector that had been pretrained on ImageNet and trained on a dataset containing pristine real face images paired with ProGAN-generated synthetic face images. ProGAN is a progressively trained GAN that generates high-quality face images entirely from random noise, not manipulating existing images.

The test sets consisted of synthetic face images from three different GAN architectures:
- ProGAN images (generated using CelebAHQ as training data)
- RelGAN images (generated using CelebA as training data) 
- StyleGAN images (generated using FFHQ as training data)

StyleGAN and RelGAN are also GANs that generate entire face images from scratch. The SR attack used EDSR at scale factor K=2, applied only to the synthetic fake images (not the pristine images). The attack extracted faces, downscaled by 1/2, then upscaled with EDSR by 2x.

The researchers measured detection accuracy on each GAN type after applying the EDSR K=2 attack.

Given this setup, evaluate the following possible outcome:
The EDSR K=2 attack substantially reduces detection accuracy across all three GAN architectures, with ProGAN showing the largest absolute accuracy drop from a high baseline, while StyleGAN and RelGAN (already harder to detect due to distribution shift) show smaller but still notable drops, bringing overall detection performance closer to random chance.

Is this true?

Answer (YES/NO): NO